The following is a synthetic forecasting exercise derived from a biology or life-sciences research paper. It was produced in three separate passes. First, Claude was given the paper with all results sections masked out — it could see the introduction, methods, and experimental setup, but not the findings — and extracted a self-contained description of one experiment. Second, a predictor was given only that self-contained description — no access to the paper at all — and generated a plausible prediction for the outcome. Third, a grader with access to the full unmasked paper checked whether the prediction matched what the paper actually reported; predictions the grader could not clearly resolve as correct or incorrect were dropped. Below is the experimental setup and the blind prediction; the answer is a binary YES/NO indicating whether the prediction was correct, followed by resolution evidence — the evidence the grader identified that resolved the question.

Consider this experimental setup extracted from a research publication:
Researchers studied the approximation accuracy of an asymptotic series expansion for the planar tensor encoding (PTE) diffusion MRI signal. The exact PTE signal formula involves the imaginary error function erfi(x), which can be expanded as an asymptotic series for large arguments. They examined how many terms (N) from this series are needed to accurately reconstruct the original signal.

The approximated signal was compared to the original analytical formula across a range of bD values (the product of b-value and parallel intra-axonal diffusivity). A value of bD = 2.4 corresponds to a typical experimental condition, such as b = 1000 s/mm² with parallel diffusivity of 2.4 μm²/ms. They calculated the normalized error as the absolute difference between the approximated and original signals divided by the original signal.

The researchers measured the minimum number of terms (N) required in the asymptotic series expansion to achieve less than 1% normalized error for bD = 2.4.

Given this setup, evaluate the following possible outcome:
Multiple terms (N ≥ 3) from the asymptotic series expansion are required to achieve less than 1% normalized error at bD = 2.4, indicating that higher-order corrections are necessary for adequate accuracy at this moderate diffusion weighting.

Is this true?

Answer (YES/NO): NO